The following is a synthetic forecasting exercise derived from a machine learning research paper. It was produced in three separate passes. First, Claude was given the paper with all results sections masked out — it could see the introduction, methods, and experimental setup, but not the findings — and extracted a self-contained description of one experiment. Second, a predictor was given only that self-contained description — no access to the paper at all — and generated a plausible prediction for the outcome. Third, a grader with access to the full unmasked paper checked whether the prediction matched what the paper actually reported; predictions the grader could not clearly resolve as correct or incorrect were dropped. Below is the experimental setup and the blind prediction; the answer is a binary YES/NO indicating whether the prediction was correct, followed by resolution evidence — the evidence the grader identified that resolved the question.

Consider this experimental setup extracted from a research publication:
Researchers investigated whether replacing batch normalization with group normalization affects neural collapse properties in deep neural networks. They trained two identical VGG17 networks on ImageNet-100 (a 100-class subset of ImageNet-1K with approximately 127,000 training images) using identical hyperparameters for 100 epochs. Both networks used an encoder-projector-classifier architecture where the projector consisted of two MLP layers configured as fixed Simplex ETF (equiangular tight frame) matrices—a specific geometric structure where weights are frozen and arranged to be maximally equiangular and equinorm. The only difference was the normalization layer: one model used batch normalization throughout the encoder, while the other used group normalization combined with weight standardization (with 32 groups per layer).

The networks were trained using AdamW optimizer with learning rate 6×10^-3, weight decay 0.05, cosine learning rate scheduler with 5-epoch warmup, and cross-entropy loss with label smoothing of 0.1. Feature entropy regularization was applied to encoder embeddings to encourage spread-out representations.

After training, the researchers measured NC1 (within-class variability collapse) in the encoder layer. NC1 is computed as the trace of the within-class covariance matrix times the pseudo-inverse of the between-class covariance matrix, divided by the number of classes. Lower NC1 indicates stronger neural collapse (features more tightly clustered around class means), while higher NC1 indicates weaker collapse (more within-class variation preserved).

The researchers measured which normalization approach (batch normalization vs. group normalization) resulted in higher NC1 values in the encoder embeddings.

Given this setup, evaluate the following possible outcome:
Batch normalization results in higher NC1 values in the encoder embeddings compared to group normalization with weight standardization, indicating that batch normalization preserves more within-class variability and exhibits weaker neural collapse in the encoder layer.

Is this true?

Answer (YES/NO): NO